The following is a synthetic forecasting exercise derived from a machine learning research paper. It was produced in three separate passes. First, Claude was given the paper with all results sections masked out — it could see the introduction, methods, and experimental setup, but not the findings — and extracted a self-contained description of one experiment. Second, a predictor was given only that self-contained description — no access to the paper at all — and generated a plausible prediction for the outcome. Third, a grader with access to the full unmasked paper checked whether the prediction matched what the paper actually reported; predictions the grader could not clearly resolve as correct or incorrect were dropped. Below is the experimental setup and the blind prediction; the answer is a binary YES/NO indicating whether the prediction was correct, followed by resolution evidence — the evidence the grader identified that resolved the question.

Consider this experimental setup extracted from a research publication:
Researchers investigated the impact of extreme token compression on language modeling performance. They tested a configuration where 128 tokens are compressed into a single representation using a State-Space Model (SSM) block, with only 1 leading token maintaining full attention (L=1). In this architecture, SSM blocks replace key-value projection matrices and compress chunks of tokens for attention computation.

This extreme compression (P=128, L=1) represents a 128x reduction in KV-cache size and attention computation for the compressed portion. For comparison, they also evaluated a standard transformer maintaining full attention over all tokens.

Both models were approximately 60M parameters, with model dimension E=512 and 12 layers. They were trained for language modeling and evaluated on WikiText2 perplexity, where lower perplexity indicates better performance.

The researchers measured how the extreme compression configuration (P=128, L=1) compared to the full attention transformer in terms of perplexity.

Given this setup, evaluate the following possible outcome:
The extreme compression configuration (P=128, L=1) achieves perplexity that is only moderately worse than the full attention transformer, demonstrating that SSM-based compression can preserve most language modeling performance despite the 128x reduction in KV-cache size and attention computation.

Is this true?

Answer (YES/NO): NO